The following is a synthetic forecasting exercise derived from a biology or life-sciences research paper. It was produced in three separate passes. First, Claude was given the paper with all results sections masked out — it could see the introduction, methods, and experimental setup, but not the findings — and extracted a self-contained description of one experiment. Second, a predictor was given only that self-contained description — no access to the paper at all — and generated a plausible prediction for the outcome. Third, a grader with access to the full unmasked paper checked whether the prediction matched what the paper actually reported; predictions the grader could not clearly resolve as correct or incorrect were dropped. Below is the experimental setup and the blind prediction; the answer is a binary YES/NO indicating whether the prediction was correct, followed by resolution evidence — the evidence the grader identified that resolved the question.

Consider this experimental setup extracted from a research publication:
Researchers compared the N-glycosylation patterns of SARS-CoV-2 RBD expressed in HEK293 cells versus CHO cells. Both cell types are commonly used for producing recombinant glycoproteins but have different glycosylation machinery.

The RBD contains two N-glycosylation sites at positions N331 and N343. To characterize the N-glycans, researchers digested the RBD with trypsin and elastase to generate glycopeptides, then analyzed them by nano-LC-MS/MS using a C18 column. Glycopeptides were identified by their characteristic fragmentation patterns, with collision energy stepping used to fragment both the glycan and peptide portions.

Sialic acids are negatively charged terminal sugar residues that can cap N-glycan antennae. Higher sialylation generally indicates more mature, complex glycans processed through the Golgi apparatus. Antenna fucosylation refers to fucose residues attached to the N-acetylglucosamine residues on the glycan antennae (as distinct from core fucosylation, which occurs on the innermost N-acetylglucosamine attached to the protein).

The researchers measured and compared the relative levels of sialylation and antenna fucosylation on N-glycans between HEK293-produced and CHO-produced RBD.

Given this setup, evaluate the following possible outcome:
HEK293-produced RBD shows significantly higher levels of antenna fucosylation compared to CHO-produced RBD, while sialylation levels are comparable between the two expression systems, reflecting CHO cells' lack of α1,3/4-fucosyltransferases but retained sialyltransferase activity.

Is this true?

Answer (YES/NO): NO